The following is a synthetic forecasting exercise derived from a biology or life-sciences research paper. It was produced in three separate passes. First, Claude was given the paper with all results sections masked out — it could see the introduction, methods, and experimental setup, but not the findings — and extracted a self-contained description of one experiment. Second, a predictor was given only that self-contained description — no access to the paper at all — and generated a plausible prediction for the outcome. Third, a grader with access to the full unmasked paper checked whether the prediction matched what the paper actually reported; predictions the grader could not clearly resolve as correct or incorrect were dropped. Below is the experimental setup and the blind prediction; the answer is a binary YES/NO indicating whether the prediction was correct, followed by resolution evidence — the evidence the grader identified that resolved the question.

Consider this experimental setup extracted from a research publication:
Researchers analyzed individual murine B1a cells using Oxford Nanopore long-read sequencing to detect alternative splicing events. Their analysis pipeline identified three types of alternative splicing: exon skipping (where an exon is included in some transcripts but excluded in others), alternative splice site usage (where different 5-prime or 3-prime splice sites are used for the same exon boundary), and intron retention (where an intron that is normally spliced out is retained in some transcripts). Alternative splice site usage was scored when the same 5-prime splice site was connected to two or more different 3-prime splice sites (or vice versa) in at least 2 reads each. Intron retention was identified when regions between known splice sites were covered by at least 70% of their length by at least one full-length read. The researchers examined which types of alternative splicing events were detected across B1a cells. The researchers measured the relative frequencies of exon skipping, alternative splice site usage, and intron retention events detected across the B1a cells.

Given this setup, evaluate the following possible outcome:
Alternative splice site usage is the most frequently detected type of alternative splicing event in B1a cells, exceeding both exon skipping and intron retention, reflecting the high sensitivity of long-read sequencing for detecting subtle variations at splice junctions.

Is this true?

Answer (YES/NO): YES